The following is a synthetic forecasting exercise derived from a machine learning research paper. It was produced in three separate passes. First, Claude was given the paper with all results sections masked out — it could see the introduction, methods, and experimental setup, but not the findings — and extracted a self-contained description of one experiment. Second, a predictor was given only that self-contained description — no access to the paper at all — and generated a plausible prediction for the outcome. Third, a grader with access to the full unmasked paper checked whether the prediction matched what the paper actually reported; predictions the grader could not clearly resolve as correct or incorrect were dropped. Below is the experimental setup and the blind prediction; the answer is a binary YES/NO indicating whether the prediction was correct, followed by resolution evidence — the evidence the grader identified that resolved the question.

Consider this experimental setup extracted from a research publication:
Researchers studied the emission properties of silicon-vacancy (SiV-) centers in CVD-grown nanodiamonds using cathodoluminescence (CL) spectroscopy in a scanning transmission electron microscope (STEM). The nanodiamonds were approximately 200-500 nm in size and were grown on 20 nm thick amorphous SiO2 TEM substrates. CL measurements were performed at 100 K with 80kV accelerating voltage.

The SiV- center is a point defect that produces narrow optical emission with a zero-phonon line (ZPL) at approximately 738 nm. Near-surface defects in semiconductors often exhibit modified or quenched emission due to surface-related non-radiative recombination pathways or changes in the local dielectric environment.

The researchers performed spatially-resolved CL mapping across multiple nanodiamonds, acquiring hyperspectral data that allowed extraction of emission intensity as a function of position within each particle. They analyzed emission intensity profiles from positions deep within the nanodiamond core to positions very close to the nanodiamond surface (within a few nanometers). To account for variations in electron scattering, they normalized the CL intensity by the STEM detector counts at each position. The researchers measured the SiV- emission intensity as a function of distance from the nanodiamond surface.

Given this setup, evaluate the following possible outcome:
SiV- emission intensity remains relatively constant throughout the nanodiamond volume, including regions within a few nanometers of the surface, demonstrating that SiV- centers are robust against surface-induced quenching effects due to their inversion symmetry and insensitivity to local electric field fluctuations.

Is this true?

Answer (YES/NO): NO